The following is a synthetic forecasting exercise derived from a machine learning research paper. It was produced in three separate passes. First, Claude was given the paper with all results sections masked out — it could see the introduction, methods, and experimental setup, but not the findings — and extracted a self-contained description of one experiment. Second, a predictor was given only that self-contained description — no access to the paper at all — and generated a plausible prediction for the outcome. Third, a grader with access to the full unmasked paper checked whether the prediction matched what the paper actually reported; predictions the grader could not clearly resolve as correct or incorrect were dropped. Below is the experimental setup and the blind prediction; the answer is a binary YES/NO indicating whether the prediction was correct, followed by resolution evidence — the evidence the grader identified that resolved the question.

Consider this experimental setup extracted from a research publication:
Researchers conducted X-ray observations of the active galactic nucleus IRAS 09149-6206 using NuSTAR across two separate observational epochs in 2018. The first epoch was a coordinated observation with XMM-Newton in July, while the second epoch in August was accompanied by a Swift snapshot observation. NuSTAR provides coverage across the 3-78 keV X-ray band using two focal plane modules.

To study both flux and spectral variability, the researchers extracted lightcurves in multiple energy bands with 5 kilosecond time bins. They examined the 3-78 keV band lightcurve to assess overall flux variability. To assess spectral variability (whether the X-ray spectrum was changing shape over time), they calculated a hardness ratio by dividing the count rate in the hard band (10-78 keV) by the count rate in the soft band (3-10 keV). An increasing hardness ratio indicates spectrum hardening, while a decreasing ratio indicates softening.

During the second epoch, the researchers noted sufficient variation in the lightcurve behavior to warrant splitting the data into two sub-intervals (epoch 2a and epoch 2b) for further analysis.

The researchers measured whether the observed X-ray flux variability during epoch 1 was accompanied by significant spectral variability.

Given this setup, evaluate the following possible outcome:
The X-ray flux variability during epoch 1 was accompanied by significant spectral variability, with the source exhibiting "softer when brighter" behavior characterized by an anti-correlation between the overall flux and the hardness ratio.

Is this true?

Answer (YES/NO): NO